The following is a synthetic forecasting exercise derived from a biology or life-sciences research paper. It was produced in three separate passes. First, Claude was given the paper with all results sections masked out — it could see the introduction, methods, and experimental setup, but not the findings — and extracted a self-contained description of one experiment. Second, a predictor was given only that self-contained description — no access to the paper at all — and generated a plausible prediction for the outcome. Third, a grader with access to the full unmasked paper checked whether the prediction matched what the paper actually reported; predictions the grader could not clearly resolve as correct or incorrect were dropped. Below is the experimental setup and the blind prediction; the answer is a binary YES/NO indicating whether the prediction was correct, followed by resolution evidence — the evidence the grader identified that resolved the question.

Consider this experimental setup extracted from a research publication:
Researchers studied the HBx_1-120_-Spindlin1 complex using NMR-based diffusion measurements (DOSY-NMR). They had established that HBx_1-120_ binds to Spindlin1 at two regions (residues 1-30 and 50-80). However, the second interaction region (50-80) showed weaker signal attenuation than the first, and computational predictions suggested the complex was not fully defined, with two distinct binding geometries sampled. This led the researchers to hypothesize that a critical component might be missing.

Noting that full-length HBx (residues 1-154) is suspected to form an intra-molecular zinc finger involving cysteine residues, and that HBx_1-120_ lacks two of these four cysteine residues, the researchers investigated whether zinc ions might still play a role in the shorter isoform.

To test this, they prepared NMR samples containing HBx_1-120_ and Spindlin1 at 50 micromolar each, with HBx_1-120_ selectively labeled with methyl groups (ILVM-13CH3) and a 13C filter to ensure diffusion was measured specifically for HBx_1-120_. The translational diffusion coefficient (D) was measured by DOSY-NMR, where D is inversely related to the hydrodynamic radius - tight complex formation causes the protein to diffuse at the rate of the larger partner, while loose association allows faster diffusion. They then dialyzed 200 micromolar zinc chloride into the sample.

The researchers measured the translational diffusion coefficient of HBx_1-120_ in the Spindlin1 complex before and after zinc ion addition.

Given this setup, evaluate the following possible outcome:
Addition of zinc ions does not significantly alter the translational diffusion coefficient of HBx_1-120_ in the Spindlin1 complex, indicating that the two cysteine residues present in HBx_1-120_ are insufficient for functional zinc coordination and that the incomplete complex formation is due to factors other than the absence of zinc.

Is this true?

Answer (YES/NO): NO